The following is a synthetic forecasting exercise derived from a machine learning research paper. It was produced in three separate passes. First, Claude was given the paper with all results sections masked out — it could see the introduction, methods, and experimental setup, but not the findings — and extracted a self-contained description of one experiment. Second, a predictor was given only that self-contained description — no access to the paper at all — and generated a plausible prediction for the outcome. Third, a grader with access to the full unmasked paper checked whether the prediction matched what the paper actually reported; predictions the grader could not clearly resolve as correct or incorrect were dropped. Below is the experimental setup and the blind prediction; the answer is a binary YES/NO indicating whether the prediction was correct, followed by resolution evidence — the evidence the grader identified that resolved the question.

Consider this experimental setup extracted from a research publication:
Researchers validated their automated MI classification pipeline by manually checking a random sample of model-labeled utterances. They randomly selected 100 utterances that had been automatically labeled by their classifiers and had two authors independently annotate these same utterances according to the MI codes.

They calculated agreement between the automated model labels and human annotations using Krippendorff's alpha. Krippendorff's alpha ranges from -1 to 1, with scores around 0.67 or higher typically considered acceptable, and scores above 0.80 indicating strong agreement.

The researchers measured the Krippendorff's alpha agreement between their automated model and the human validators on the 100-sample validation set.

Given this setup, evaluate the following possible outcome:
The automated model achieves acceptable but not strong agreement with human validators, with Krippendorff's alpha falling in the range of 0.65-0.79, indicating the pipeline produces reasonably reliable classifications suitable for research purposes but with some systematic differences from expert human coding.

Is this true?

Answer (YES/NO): NO